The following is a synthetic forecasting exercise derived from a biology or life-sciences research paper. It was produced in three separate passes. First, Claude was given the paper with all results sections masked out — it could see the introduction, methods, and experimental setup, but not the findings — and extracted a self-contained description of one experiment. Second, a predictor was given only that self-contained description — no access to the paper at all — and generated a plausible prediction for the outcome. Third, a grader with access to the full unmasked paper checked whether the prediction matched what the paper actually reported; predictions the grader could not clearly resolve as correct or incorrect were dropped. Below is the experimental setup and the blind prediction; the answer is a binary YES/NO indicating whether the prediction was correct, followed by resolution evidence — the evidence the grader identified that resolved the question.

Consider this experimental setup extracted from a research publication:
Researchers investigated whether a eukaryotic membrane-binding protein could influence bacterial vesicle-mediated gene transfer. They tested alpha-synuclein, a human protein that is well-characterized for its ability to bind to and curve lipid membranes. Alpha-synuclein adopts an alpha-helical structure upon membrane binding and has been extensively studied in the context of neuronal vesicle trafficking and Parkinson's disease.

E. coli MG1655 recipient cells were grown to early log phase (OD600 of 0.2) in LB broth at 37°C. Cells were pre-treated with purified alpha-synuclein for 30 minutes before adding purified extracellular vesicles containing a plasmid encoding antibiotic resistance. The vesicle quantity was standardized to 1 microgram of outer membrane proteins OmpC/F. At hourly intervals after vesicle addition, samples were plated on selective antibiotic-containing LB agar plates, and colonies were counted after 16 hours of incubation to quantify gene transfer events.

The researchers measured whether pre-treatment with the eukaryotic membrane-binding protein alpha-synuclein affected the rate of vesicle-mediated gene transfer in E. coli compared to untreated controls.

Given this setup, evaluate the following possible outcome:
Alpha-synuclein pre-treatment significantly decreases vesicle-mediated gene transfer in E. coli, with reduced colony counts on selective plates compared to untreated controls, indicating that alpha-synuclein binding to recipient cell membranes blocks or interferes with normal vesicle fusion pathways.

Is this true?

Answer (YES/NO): NO